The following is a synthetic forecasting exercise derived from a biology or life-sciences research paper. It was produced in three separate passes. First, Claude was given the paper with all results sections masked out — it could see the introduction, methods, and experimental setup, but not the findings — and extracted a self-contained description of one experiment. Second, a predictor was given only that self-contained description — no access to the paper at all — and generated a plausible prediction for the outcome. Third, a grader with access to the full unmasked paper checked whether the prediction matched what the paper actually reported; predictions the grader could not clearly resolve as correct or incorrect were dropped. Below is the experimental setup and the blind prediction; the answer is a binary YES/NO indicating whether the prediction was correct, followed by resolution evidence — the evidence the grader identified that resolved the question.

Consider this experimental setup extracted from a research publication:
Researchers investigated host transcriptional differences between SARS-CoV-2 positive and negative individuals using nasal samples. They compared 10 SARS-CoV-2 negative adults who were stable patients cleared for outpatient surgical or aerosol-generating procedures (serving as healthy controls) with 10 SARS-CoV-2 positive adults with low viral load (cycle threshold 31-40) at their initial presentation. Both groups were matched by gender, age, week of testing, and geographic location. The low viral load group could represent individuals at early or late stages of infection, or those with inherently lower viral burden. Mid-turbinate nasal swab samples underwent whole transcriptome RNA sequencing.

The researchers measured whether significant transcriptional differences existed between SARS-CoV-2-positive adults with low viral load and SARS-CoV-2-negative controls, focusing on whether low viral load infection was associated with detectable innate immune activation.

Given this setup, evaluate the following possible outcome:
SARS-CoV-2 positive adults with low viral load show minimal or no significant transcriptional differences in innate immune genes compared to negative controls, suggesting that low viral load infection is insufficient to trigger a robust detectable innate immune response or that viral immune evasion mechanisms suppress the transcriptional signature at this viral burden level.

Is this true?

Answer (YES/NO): YES